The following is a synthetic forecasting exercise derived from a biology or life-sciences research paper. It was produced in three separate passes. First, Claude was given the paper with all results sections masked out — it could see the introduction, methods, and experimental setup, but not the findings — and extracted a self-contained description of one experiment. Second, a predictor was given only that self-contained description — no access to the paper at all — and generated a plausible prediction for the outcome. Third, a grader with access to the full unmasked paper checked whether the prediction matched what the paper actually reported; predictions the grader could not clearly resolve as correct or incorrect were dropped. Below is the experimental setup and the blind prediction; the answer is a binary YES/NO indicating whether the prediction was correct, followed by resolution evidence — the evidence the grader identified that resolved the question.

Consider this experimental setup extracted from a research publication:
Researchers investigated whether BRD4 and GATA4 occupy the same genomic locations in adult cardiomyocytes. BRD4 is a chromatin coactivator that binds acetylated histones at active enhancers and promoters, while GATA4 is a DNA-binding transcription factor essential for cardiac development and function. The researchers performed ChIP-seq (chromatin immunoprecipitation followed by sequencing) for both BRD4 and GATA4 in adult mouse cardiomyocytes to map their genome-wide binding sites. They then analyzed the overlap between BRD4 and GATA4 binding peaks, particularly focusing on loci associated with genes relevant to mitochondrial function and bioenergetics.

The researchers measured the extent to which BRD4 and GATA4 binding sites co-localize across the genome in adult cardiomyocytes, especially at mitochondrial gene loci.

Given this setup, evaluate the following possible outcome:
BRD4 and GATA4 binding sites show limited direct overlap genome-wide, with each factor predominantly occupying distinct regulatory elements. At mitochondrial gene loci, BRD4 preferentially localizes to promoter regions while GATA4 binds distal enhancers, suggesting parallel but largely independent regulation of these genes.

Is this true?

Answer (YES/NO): NO